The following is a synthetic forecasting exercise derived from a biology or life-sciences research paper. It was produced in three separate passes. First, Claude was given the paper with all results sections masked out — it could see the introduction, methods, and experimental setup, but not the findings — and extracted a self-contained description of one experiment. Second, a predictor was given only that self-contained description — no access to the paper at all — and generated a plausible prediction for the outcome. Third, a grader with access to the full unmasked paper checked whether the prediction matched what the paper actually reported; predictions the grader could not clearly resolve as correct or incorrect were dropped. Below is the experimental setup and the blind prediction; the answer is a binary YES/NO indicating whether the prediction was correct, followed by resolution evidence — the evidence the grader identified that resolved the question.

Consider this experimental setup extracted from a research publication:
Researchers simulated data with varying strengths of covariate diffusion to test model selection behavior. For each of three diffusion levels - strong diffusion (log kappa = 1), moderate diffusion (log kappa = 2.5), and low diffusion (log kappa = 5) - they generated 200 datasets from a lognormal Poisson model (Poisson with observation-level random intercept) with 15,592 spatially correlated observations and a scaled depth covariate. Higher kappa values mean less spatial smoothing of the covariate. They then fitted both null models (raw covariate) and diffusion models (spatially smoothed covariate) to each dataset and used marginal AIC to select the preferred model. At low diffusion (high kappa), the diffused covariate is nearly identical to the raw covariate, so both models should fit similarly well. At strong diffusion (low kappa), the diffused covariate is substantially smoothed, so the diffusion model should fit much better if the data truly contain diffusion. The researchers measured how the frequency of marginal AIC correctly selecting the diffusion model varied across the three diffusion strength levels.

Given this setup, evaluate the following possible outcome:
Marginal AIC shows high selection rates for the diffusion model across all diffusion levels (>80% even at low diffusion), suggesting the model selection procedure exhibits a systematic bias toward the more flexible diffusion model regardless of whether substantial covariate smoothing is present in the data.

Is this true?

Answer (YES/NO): NO